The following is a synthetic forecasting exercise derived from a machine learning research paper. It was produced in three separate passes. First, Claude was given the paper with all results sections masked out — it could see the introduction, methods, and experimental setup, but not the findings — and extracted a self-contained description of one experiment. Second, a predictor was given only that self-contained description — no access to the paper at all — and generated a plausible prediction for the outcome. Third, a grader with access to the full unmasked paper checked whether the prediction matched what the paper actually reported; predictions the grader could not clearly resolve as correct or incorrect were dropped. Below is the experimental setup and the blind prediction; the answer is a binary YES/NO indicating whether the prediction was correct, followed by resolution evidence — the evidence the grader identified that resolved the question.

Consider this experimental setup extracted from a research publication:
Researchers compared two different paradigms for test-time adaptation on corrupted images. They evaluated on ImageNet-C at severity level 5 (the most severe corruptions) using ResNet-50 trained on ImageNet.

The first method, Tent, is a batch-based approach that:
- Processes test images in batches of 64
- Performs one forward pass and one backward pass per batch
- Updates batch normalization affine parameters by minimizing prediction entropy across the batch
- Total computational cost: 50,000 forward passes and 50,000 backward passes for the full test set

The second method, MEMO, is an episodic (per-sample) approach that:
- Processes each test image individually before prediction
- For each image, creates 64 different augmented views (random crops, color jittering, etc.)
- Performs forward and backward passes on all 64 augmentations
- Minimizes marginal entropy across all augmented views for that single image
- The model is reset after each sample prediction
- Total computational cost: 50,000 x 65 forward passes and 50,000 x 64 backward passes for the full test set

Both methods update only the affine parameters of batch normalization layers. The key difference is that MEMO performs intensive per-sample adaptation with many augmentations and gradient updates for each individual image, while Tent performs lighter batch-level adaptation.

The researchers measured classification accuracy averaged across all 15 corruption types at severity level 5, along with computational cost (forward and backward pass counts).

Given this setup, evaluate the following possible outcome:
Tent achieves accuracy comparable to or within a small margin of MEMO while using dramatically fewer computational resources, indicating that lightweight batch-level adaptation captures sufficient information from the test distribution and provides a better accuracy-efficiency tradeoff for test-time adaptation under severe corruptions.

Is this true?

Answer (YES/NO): NO